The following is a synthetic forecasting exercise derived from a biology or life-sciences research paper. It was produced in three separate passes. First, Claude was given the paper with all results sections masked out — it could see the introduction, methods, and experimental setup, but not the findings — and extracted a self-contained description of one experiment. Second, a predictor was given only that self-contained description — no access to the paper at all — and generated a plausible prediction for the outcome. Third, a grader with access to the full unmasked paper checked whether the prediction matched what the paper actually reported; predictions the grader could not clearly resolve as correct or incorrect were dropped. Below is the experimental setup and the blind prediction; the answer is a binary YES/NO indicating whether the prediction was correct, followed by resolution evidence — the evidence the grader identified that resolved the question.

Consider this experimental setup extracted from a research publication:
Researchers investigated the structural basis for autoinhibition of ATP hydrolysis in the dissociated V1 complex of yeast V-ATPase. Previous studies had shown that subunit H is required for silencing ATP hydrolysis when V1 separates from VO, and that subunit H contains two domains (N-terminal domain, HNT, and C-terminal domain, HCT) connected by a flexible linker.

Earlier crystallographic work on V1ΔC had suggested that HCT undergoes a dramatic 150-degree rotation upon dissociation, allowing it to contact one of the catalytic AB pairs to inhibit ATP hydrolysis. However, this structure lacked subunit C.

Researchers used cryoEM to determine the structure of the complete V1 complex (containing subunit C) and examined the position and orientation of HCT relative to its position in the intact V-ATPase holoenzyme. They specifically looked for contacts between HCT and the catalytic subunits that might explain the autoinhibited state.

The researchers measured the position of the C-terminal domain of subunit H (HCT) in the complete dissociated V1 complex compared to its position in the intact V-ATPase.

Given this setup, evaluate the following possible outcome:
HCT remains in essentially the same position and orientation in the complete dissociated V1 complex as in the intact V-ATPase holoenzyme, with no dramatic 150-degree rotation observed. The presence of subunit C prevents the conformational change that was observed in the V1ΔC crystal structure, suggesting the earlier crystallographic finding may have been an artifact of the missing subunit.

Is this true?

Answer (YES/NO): NO